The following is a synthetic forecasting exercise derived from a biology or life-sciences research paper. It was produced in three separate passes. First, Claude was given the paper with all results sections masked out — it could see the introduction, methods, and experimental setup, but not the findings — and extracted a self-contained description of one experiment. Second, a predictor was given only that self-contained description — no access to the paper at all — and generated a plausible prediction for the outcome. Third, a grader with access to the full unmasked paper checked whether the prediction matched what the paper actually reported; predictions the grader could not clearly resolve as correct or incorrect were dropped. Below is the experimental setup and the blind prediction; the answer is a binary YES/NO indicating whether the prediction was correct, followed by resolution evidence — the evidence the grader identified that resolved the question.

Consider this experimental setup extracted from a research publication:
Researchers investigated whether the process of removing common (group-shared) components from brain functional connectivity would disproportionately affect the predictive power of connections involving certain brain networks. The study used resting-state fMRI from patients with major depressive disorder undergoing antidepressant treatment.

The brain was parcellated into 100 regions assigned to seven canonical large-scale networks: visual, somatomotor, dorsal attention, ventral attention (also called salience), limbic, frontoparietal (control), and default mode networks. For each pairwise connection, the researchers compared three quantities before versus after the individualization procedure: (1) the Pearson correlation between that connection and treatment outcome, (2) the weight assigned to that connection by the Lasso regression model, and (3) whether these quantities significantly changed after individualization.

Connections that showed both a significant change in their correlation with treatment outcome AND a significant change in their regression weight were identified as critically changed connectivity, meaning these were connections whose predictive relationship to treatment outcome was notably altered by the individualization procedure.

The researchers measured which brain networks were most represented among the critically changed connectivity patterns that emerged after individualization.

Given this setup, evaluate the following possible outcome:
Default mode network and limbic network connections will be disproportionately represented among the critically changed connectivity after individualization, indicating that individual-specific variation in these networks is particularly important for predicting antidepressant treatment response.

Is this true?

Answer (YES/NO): NO